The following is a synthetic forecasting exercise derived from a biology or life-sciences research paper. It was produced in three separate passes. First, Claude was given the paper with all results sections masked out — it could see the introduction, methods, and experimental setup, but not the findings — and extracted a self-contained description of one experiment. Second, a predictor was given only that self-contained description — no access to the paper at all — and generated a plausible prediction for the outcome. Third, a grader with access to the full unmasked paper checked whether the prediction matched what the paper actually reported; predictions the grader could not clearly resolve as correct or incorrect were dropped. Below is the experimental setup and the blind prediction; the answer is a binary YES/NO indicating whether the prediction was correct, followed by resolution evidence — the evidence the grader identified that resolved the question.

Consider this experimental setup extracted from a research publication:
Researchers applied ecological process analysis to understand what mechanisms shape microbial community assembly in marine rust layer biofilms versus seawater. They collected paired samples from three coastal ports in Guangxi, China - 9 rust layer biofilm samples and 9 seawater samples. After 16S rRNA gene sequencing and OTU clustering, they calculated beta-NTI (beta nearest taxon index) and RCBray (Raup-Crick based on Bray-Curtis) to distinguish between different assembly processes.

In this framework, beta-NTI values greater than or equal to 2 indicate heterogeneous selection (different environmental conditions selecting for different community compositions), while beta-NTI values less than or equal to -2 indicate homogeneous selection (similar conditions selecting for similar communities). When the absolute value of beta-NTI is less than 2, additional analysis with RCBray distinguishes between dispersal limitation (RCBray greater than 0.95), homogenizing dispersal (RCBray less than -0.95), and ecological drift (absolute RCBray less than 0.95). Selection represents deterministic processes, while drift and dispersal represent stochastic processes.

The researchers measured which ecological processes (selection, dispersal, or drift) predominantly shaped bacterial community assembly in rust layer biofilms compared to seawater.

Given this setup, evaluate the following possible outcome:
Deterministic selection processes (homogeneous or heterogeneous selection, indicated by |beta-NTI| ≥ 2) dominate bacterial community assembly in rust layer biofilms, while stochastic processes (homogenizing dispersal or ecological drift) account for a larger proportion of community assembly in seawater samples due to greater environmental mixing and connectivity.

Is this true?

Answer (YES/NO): NO